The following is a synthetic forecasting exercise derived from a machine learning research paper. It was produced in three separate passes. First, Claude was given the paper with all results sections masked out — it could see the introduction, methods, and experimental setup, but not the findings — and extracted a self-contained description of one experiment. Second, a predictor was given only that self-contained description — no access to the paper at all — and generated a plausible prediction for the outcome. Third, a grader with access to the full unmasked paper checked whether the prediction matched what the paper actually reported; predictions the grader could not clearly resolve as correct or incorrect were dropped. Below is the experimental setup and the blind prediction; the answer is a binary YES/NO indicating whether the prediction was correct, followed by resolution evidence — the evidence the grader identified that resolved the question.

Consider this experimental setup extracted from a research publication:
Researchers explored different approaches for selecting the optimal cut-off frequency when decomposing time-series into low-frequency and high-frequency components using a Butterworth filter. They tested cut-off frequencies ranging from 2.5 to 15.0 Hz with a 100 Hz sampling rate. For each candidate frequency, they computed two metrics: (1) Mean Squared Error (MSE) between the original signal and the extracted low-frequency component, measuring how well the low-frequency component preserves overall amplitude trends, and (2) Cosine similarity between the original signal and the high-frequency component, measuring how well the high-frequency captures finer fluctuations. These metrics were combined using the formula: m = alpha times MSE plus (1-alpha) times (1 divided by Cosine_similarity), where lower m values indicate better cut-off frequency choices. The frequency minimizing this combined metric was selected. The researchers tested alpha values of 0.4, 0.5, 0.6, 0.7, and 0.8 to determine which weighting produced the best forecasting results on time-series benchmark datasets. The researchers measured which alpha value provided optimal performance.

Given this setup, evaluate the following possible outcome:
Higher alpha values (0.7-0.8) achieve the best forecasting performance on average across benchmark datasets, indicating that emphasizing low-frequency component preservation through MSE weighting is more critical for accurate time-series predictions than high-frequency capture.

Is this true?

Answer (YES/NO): YES